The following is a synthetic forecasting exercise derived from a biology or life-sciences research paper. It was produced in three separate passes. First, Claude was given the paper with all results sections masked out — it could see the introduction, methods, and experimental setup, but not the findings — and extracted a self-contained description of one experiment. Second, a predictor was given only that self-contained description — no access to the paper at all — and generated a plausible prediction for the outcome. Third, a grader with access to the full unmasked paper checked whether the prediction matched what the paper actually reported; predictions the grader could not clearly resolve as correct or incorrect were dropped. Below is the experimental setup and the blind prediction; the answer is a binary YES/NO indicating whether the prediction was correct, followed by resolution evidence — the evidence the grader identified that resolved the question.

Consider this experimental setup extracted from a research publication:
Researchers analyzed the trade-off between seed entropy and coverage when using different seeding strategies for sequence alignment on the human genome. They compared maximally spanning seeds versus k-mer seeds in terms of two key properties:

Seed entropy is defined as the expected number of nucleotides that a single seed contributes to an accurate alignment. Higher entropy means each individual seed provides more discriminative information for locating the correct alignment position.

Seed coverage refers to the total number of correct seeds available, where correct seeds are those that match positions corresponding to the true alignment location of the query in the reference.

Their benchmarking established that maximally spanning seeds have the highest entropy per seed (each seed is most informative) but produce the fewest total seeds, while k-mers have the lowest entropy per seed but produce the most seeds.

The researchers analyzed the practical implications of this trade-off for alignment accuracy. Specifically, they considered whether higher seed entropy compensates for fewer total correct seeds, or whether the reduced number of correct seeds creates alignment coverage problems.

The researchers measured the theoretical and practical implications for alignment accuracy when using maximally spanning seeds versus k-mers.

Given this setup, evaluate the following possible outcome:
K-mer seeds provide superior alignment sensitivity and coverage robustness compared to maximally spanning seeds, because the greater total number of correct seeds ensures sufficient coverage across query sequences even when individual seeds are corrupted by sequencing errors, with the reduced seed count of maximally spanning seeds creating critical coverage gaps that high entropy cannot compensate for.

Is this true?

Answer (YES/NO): NO